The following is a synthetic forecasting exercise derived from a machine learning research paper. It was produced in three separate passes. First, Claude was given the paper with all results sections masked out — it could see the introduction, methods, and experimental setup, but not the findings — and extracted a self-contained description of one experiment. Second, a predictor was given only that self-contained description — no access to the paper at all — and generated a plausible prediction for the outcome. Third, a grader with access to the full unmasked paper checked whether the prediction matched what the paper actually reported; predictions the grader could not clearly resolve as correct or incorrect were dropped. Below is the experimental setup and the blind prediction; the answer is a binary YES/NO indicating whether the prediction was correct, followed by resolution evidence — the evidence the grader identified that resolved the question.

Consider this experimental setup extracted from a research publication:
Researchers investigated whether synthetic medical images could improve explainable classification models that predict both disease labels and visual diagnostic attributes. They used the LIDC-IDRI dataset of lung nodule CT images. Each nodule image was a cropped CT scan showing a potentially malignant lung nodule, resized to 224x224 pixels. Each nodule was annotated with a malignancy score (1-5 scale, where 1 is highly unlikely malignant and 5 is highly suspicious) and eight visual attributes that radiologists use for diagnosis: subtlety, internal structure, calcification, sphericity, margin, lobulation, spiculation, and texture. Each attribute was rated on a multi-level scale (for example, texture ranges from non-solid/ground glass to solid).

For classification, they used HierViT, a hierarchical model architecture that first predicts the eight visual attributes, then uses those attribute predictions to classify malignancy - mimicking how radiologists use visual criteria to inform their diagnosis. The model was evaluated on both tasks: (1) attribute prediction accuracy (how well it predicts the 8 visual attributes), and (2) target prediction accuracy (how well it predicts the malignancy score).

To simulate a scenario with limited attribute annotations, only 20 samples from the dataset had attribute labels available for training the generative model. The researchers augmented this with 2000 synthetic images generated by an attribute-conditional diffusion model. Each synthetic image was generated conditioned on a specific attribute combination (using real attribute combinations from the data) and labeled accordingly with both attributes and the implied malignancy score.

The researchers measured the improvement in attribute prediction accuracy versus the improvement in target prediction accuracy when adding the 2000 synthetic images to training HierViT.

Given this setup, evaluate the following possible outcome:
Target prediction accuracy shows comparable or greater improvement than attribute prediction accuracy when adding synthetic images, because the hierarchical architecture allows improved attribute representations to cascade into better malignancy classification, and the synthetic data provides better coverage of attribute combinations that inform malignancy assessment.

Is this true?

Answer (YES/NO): NO